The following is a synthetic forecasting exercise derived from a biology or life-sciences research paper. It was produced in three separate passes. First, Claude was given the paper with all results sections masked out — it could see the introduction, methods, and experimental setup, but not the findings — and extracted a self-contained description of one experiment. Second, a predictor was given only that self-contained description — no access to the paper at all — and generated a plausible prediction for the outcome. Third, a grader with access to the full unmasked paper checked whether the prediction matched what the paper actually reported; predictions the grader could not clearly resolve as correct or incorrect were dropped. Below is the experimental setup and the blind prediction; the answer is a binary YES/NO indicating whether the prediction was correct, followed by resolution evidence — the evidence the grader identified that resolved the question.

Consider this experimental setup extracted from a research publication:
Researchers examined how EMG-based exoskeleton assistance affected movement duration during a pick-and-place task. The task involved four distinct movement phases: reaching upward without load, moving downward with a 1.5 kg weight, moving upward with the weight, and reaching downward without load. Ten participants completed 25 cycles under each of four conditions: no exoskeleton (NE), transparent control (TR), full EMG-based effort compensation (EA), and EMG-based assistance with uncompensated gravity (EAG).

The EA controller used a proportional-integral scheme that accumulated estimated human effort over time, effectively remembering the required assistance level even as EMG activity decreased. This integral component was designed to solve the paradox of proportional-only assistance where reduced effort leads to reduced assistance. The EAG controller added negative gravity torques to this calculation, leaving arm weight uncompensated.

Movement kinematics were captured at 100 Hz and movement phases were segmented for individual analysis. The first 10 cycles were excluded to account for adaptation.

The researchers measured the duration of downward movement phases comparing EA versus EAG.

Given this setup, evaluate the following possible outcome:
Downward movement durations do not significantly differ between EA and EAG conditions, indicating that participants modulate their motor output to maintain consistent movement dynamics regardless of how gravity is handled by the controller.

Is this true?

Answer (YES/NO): NO